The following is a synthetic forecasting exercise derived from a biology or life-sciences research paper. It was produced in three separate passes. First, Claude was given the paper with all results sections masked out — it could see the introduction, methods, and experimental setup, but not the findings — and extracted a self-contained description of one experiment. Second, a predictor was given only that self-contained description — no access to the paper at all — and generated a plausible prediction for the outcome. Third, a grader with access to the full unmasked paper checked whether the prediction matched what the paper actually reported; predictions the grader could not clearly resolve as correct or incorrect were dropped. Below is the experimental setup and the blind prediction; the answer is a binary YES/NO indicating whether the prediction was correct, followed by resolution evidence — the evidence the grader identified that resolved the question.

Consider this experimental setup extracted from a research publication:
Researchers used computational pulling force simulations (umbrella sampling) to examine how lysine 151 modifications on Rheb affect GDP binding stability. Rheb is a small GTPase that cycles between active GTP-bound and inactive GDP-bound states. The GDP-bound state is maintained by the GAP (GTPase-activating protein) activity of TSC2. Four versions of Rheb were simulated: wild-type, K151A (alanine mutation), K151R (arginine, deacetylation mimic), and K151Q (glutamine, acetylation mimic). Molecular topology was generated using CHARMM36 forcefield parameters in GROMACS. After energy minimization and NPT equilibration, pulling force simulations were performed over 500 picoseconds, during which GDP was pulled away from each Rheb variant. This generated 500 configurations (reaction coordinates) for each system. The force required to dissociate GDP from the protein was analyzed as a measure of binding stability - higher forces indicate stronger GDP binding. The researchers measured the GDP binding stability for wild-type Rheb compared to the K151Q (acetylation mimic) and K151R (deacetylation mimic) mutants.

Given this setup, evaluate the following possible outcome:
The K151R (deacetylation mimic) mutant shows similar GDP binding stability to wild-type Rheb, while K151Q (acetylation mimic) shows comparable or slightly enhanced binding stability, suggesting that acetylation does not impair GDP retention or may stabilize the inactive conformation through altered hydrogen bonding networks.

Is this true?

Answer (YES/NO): YES